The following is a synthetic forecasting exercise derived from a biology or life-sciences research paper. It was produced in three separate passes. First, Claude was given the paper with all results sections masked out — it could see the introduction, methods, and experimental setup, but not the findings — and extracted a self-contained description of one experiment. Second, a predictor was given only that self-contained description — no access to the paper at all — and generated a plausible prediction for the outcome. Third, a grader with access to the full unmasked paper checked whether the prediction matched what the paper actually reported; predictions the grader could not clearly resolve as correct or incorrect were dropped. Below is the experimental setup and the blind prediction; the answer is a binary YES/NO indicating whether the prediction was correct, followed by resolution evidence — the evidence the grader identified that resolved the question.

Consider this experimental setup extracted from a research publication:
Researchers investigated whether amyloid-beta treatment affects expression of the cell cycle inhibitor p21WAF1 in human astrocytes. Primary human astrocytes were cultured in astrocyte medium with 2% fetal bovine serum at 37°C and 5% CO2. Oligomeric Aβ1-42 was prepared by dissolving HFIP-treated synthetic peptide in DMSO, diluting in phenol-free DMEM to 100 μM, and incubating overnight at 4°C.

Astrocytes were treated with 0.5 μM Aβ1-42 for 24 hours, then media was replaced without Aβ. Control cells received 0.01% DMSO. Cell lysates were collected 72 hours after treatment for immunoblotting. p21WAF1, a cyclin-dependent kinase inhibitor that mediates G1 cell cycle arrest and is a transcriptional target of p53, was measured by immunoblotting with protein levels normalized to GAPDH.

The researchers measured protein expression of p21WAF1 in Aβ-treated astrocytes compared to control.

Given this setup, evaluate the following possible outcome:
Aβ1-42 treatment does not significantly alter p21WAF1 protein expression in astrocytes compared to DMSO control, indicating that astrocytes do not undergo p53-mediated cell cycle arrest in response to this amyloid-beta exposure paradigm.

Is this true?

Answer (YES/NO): NO